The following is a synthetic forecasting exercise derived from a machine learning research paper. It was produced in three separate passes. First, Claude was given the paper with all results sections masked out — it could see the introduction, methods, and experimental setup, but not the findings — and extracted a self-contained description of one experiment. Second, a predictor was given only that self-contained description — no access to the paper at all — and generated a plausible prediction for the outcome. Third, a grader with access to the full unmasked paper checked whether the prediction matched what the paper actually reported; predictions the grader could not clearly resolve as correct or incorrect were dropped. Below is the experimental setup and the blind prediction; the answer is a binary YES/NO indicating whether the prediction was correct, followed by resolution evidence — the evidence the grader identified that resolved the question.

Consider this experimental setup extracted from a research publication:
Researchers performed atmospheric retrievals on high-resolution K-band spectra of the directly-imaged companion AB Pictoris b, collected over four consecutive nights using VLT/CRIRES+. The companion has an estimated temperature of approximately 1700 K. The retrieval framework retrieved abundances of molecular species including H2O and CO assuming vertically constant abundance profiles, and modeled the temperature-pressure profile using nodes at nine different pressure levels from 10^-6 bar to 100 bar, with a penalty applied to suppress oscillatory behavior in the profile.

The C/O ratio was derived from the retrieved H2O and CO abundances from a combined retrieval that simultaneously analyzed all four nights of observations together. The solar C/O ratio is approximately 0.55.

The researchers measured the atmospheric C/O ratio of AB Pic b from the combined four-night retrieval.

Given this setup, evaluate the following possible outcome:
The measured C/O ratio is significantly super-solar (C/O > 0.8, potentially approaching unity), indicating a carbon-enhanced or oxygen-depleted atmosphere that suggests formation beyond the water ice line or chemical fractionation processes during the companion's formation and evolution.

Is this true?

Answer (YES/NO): NO